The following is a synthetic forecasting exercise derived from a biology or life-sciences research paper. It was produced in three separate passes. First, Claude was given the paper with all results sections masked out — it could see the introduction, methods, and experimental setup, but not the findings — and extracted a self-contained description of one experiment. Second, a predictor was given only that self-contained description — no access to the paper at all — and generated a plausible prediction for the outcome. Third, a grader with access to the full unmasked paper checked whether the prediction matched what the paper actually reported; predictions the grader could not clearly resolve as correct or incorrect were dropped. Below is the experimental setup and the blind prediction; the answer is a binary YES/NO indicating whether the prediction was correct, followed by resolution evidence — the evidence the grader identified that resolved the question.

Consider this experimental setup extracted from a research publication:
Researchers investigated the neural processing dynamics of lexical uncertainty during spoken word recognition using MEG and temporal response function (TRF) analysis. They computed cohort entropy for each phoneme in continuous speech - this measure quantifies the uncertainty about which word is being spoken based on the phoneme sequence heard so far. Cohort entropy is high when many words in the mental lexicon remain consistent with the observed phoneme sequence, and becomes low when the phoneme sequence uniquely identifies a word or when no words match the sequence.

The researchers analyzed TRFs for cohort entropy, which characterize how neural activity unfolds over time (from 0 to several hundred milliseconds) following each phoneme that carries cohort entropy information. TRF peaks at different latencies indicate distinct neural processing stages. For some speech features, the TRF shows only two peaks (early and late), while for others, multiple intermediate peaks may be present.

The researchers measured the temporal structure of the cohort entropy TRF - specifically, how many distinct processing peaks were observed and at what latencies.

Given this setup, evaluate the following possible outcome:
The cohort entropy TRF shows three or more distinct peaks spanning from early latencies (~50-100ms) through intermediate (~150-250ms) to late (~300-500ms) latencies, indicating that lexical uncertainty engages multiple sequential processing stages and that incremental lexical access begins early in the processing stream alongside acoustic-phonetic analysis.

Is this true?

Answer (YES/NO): NO